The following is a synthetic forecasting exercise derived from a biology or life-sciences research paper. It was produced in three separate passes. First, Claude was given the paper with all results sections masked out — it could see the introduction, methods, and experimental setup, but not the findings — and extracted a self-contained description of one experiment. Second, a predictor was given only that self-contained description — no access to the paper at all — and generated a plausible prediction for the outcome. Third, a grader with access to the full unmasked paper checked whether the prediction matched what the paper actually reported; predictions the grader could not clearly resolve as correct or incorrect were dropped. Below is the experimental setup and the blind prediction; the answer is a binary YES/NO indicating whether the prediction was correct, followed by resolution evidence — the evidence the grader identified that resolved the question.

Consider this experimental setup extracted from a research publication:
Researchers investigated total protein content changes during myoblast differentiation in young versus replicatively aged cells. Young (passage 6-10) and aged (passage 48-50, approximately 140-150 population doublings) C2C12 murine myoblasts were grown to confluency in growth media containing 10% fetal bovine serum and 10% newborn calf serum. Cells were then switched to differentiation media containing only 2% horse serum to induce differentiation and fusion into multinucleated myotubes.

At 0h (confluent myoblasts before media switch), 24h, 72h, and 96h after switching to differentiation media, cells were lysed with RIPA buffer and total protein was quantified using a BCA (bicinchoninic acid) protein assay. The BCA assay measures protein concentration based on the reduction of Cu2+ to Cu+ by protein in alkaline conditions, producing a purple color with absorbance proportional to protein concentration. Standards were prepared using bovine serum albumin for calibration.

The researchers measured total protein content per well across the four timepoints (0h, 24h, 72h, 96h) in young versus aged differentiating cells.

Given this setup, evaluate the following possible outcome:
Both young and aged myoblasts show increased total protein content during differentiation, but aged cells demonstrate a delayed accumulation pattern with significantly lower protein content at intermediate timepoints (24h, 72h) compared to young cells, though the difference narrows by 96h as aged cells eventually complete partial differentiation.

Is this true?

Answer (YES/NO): NO